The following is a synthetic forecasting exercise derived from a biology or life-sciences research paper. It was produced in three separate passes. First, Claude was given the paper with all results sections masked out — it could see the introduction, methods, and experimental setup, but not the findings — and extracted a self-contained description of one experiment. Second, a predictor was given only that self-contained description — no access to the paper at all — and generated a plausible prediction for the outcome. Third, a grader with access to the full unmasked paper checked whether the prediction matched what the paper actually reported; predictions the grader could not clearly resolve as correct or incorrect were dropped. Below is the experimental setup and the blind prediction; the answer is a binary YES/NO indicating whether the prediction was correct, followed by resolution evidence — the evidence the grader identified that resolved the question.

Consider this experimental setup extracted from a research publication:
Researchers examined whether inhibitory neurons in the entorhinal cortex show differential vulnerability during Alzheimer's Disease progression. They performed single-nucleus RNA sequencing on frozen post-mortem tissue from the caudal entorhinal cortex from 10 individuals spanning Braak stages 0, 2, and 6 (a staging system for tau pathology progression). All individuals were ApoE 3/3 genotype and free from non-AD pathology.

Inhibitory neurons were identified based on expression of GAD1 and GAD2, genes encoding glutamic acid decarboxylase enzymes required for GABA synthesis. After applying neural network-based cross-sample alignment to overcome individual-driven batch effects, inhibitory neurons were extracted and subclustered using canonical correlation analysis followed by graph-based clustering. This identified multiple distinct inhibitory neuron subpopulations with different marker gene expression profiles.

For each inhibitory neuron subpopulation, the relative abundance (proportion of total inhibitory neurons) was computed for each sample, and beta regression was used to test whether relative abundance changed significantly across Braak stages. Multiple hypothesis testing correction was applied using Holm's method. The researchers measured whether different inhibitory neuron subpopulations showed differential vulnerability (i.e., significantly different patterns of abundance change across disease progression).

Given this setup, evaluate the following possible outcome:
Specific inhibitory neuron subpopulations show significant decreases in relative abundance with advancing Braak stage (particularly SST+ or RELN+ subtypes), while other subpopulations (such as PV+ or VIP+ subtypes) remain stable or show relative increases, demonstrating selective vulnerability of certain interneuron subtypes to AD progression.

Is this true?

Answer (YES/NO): NO